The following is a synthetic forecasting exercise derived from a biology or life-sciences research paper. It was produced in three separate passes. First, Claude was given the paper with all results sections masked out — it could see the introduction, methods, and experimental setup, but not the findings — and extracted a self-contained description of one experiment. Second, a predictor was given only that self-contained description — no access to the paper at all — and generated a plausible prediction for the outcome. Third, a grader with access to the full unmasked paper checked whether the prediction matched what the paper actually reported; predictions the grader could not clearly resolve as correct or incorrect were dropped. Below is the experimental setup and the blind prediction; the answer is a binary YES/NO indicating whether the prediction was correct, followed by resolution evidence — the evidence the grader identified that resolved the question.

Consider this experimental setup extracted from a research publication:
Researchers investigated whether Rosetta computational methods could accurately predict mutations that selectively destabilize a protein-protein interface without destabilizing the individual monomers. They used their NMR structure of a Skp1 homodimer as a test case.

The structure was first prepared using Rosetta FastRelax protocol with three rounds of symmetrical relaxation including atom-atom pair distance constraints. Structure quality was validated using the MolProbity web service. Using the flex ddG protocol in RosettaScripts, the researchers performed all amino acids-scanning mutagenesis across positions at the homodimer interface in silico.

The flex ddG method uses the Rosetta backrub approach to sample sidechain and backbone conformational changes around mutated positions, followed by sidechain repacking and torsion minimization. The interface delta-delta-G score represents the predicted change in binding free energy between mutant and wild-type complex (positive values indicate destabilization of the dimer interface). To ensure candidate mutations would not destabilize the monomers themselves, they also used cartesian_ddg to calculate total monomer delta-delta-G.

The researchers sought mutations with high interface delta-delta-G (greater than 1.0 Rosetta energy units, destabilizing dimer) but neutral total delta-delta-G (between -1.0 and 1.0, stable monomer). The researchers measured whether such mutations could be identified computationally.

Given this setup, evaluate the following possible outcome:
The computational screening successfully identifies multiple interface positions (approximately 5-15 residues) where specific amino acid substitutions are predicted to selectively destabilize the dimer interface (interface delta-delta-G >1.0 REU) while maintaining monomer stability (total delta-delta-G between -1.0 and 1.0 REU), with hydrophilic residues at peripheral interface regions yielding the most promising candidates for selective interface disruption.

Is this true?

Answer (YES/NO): NO